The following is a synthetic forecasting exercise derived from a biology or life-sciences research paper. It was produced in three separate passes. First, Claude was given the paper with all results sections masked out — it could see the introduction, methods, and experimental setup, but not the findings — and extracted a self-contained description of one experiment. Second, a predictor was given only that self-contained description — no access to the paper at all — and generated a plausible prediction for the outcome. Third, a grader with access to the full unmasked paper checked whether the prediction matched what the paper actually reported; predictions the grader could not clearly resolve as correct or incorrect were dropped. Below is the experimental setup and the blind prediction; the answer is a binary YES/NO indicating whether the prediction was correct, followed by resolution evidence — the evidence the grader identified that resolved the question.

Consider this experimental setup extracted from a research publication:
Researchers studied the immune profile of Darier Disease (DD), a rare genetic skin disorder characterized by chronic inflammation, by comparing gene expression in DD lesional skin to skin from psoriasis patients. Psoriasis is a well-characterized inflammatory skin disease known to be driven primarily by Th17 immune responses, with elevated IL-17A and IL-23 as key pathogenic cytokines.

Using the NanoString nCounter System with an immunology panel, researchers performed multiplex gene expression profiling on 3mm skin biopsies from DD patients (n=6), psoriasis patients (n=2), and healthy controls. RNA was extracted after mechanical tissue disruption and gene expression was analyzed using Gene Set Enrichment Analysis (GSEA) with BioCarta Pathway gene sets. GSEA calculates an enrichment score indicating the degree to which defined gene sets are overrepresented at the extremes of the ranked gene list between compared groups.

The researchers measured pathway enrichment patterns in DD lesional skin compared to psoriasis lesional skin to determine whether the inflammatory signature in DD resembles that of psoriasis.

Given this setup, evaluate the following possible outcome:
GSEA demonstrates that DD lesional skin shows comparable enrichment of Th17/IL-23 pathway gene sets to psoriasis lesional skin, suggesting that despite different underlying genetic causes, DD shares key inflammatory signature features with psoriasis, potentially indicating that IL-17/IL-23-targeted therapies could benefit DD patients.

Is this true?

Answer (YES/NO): YES